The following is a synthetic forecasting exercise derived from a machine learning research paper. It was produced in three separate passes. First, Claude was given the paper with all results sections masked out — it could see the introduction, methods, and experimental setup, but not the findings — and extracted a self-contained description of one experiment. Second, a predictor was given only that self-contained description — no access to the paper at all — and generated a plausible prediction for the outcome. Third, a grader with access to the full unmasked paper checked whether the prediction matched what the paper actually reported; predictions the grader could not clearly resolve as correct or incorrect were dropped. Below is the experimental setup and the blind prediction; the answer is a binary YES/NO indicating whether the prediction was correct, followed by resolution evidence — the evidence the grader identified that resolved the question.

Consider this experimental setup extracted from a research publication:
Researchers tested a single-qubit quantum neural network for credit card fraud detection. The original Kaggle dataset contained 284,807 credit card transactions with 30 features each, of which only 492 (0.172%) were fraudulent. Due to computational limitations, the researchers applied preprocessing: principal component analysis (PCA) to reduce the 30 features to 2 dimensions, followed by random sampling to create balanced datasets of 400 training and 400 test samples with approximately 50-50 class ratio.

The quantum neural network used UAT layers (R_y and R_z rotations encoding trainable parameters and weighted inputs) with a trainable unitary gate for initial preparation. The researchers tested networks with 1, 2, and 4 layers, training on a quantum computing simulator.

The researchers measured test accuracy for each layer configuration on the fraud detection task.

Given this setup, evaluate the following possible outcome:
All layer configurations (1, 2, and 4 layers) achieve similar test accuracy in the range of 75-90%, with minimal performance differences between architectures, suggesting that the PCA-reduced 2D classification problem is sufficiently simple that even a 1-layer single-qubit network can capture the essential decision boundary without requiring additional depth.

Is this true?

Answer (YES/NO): NO